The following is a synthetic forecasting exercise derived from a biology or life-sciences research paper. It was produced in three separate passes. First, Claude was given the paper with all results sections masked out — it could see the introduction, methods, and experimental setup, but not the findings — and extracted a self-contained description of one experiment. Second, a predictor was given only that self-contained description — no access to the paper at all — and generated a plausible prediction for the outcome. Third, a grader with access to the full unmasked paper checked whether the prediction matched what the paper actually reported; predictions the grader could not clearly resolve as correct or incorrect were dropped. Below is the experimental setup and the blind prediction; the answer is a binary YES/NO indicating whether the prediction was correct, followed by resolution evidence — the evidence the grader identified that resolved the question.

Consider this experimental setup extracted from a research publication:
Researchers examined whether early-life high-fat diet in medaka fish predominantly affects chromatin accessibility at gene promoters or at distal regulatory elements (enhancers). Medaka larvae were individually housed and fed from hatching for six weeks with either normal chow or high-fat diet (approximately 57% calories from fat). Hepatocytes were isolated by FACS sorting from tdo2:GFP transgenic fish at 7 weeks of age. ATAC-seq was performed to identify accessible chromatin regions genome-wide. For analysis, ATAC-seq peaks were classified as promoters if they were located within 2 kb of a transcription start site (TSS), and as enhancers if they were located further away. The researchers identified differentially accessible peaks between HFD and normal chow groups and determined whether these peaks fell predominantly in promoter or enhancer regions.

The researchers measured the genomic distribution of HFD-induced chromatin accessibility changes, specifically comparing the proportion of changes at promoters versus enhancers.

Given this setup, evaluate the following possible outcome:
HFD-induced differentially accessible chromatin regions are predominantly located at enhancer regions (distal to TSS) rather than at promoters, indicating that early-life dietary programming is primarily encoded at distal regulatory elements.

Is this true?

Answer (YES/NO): YES